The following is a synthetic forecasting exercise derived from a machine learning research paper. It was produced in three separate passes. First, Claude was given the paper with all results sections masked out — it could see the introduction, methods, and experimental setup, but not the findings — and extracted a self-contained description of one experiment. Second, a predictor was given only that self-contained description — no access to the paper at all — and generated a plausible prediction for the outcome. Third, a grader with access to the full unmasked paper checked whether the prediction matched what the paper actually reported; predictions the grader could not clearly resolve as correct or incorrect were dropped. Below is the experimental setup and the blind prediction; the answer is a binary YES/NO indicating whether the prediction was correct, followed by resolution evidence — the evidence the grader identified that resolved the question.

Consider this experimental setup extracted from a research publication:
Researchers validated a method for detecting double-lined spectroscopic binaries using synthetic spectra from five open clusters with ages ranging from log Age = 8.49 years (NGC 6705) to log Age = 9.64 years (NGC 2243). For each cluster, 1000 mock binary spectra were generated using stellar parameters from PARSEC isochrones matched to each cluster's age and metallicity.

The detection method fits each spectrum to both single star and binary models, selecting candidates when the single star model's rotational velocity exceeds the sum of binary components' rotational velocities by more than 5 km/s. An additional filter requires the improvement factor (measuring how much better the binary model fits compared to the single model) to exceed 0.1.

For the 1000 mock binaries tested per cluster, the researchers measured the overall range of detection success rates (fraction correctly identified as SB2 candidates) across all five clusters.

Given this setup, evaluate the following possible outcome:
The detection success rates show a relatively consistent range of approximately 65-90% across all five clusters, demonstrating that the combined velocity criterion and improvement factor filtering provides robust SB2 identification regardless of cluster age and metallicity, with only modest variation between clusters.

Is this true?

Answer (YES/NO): NO